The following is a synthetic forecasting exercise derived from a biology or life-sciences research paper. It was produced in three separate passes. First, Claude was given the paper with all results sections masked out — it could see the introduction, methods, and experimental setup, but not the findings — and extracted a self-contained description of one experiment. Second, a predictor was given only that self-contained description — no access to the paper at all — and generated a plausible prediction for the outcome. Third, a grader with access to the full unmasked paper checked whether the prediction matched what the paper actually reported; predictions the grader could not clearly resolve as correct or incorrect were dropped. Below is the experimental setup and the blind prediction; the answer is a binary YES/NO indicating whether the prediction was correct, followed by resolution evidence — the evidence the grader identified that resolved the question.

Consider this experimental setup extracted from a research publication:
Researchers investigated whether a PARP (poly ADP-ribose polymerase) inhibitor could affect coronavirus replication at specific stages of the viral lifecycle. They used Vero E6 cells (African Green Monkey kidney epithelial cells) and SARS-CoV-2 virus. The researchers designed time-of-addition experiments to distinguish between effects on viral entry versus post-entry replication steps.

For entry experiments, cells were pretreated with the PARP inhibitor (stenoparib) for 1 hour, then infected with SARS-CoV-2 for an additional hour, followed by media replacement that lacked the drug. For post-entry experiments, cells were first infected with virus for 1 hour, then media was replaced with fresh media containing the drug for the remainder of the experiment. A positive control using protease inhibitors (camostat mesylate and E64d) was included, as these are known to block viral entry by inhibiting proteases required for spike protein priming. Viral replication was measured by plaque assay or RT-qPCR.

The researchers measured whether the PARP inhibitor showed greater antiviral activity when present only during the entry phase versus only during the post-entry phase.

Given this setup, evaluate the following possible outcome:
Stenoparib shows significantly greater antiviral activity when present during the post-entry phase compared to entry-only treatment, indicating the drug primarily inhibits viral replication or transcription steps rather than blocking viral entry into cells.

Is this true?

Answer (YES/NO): NO